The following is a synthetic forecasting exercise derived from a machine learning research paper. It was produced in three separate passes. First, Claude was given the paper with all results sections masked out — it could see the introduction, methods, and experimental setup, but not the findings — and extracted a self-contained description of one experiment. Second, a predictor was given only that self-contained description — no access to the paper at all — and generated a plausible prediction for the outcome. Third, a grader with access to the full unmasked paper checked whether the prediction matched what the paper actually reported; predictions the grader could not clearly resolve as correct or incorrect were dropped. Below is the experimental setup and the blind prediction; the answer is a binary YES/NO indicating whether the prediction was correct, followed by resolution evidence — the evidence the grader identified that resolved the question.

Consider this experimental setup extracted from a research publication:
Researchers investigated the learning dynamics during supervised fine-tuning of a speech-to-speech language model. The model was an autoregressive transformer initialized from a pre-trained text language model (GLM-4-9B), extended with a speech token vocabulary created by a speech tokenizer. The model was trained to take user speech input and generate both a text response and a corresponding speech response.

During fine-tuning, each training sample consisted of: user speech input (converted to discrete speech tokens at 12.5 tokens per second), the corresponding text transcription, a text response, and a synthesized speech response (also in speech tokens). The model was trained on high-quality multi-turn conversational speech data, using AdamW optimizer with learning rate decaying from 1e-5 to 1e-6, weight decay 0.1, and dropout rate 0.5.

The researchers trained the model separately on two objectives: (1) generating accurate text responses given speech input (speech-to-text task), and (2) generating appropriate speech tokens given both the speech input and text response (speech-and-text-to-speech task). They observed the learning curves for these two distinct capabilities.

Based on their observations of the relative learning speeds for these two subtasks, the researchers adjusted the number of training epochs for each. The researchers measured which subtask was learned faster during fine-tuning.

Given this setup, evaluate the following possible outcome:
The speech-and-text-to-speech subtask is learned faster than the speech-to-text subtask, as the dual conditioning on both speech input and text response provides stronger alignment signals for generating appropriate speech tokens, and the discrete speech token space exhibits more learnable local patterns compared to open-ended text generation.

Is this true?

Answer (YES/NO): NO